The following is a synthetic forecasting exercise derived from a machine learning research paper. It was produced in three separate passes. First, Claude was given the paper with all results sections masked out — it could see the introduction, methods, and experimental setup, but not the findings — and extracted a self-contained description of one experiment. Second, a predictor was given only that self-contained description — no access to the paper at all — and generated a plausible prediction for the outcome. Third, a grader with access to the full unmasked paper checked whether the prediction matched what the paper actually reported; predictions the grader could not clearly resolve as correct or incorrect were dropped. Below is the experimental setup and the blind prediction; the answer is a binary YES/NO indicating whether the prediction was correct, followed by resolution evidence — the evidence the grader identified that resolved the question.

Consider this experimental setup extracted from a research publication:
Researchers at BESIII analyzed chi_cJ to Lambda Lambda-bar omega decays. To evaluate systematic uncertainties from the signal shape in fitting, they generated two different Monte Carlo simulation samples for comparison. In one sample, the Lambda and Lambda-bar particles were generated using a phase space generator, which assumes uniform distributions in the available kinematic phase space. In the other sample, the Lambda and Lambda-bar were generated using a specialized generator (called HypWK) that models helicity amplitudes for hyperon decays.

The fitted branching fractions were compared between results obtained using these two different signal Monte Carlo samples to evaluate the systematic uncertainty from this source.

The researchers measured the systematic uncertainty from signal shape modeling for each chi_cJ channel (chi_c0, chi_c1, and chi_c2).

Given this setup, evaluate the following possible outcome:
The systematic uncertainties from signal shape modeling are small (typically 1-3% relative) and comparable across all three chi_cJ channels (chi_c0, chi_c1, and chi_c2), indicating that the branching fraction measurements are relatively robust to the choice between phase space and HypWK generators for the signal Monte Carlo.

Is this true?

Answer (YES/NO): NO